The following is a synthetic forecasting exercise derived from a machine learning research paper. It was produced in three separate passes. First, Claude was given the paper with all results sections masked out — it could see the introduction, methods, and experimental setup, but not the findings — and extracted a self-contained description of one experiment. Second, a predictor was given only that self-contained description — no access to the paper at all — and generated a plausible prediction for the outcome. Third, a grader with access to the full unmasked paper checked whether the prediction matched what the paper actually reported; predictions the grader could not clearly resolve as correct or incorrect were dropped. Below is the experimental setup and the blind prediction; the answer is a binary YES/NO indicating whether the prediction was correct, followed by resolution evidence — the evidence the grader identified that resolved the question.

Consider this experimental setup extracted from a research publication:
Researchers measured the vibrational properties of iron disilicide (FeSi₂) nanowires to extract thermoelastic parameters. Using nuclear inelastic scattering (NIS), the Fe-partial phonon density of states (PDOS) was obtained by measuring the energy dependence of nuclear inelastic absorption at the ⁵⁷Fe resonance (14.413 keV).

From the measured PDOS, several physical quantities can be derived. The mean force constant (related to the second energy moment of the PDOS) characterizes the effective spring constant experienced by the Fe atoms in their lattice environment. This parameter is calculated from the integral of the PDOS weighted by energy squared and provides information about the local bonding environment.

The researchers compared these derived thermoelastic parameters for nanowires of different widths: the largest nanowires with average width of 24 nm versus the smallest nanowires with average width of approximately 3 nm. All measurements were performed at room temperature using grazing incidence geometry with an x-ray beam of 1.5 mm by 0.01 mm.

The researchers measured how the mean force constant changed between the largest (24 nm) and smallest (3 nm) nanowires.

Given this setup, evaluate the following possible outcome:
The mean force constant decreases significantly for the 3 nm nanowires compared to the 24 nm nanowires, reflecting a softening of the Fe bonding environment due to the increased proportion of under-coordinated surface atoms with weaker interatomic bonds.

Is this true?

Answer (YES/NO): NO